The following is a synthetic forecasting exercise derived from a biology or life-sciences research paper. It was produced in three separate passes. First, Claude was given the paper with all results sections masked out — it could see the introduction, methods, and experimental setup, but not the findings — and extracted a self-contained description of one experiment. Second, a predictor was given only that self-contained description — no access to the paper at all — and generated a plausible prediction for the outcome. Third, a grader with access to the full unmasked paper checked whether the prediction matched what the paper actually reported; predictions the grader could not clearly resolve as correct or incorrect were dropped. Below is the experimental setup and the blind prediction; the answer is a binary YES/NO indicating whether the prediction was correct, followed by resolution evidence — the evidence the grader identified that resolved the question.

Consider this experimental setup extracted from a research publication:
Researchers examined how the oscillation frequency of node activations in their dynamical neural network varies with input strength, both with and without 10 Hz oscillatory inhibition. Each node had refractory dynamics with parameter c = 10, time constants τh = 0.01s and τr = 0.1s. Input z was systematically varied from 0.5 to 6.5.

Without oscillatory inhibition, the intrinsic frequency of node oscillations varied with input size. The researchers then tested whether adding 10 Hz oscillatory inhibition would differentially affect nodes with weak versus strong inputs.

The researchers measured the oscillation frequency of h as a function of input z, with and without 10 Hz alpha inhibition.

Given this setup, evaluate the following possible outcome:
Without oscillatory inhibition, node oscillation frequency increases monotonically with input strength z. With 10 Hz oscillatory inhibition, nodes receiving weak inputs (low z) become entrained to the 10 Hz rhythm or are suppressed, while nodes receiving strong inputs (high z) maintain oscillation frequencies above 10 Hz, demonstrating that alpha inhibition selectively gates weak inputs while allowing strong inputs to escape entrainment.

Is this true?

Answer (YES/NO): NO